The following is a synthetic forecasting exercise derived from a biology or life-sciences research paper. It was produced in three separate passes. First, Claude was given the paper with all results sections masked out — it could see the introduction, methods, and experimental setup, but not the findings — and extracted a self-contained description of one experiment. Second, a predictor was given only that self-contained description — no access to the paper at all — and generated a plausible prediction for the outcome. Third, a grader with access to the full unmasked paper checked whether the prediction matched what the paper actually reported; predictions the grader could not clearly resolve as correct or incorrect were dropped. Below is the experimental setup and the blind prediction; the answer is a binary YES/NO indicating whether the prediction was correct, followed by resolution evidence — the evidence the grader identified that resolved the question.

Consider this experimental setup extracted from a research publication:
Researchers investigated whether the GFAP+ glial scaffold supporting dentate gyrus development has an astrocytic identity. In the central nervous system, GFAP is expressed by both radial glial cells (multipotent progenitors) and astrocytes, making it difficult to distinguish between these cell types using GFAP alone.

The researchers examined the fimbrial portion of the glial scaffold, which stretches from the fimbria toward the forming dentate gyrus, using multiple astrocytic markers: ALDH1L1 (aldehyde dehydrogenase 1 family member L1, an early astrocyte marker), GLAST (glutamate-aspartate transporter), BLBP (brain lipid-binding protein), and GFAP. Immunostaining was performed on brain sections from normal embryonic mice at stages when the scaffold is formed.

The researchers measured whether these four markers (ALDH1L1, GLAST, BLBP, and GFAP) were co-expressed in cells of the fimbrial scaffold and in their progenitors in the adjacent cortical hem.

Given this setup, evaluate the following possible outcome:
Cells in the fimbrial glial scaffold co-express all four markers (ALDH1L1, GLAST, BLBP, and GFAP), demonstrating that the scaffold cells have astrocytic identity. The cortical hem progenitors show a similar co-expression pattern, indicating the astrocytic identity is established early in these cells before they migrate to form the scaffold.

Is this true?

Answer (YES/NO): NO